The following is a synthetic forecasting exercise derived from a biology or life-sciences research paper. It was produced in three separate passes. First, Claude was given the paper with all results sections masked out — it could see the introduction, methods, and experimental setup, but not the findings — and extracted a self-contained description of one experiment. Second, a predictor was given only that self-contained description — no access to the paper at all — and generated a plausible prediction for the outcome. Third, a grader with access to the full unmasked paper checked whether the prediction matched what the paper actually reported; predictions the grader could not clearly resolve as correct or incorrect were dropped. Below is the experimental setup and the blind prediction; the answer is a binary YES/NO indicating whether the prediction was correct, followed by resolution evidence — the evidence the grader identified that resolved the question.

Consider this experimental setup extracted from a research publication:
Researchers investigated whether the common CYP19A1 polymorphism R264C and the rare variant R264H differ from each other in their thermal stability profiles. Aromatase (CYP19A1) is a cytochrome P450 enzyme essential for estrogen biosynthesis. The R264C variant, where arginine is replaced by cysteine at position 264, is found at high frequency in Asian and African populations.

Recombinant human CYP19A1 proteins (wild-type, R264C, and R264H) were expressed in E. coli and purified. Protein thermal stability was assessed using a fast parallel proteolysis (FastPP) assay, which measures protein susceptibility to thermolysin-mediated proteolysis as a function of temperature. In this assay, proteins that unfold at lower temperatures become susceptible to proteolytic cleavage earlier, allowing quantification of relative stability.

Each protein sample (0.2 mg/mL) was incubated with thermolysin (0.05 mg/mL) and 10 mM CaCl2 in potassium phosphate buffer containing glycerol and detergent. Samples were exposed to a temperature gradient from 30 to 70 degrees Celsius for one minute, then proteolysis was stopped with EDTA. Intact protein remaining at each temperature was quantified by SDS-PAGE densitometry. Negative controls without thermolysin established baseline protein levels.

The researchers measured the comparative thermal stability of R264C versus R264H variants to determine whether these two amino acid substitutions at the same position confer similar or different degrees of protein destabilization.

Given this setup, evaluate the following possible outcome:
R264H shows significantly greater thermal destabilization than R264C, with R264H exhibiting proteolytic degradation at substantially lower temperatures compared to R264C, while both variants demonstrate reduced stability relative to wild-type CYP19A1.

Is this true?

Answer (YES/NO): NO